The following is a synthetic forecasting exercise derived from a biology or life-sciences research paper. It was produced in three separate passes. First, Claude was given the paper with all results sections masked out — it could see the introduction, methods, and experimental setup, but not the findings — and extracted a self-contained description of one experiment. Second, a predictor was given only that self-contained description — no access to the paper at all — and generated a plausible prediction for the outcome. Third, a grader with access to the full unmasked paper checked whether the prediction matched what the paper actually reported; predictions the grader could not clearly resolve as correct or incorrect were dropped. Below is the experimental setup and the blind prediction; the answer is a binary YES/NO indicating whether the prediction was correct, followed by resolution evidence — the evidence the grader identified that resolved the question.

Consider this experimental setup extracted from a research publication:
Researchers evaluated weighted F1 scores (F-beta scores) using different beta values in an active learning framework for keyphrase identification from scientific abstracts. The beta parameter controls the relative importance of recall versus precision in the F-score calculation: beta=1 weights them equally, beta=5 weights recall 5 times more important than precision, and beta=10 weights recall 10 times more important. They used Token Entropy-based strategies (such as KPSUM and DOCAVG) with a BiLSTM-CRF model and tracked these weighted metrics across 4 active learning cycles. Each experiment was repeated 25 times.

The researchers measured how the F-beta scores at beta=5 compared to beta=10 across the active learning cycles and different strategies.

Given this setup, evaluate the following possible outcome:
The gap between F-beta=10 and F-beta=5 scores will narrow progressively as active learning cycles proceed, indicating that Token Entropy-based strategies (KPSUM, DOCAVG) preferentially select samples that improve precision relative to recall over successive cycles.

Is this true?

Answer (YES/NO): NO